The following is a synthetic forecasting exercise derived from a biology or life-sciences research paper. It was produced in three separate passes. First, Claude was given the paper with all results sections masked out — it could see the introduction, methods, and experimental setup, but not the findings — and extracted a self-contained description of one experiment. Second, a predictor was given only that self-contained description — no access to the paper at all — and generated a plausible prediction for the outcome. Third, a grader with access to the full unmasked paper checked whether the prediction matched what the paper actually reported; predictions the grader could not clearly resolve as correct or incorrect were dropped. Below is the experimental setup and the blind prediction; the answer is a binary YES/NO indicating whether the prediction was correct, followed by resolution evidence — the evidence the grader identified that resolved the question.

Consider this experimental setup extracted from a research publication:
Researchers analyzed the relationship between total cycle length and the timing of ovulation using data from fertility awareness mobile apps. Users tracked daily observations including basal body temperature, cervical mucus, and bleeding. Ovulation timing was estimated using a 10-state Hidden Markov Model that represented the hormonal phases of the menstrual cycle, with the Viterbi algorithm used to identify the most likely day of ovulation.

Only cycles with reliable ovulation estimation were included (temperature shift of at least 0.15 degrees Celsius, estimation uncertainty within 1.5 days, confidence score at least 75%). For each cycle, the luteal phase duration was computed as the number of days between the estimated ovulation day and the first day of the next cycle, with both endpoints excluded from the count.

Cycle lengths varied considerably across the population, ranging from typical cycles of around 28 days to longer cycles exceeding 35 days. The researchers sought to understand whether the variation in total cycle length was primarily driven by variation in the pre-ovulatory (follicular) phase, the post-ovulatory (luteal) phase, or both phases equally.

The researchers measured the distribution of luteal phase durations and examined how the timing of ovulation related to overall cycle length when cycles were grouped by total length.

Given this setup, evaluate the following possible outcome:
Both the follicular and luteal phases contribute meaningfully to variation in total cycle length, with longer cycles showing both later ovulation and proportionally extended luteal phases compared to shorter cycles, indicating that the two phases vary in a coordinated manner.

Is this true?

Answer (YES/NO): NO